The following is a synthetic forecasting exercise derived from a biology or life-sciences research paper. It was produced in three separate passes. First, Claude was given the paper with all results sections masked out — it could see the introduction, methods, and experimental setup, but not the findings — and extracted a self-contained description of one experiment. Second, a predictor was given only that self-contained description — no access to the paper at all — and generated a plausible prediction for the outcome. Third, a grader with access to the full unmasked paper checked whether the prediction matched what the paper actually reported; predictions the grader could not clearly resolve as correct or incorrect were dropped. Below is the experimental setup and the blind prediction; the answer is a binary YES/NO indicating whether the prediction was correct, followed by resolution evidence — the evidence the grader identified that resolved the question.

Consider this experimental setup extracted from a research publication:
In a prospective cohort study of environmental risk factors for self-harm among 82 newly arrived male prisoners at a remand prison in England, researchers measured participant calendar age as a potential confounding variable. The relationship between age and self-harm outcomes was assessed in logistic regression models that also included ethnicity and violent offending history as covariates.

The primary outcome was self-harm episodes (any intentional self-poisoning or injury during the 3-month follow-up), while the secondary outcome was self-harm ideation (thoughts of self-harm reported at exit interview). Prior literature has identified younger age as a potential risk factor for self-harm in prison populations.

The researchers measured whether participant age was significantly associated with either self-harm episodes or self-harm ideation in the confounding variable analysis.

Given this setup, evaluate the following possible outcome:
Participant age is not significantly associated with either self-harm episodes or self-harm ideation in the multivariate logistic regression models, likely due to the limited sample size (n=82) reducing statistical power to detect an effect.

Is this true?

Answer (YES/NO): YES